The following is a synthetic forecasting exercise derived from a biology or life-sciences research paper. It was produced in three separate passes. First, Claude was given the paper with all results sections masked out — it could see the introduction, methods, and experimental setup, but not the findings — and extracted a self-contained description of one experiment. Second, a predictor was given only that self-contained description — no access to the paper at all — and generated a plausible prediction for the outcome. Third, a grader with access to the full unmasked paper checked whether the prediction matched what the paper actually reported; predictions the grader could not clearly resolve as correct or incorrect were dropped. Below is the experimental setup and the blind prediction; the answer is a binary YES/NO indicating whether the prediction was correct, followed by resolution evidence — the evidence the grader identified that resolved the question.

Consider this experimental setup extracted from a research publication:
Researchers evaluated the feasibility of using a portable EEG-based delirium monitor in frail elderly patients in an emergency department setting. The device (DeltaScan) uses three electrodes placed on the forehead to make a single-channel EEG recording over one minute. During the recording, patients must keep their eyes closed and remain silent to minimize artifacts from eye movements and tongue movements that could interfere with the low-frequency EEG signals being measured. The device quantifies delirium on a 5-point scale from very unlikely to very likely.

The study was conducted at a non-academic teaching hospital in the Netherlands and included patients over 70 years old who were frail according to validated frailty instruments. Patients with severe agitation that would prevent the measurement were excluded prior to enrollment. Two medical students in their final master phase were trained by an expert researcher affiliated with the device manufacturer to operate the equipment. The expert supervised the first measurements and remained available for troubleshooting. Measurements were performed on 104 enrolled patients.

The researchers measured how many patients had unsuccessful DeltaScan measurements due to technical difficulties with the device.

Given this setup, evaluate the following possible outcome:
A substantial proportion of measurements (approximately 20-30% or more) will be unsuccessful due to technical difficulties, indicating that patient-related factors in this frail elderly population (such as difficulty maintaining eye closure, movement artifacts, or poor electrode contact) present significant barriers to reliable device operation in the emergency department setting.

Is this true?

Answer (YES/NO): NO